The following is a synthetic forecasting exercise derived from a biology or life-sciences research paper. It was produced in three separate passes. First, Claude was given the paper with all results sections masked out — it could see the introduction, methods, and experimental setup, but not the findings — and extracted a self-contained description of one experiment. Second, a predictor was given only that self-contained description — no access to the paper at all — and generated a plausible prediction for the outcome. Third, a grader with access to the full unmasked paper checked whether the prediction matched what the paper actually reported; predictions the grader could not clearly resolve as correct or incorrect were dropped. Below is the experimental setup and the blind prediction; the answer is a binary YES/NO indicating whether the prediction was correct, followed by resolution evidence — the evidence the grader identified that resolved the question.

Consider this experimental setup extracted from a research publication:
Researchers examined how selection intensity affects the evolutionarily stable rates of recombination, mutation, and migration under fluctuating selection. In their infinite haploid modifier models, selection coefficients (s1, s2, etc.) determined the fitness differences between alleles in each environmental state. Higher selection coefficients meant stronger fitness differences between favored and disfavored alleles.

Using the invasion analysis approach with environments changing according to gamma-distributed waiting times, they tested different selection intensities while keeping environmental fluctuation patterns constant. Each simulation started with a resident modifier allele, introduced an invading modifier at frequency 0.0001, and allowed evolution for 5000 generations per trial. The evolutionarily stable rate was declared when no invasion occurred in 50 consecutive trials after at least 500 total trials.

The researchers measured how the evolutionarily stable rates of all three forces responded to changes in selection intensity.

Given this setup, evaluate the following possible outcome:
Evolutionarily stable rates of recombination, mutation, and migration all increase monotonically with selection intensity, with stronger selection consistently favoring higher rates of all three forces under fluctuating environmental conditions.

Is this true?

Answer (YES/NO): YES